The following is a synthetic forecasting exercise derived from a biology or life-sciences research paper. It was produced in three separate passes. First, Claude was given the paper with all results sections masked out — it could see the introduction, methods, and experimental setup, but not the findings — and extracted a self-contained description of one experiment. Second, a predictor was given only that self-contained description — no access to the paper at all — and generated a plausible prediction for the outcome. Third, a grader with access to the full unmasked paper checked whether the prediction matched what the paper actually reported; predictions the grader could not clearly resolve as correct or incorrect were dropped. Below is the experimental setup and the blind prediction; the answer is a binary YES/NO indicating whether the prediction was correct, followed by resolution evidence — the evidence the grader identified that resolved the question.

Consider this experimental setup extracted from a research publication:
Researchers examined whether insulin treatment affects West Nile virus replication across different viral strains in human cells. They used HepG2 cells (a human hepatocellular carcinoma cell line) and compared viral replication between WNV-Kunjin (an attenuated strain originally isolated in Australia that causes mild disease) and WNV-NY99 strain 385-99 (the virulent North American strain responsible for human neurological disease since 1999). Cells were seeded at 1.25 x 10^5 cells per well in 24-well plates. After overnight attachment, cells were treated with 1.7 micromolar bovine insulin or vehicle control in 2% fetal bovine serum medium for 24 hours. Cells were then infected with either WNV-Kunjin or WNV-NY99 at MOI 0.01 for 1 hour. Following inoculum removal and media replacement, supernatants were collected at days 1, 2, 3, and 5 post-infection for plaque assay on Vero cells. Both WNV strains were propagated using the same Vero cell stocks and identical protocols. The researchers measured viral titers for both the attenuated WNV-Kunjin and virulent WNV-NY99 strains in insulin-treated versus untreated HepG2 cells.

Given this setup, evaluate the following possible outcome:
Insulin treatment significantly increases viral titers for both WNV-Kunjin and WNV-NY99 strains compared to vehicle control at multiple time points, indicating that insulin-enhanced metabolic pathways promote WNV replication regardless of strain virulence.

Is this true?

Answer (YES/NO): NO